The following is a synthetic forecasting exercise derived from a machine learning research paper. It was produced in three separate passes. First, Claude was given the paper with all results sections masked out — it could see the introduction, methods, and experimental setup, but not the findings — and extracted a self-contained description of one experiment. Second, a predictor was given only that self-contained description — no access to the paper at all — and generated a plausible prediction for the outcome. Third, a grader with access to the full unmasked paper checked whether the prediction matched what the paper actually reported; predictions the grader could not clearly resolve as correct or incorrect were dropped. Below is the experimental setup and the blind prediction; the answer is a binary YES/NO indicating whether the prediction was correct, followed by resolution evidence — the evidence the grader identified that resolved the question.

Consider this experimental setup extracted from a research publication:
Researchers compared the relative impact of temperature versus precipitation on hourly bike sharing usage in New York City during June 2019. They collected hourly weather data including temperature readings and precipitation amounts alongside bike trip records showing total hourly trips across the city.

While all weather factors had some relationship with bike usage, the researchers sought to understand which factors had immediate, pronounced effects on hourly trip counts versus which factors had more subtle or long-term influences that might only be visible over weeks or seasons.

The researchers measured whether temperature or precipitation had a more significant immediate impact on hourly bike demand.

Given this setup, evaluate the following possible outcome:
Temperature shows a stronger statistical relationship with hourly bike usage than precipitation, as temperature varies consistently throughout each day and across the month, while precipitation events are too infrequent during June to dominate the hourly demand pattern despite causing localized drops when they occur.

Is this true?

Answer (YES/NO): NO